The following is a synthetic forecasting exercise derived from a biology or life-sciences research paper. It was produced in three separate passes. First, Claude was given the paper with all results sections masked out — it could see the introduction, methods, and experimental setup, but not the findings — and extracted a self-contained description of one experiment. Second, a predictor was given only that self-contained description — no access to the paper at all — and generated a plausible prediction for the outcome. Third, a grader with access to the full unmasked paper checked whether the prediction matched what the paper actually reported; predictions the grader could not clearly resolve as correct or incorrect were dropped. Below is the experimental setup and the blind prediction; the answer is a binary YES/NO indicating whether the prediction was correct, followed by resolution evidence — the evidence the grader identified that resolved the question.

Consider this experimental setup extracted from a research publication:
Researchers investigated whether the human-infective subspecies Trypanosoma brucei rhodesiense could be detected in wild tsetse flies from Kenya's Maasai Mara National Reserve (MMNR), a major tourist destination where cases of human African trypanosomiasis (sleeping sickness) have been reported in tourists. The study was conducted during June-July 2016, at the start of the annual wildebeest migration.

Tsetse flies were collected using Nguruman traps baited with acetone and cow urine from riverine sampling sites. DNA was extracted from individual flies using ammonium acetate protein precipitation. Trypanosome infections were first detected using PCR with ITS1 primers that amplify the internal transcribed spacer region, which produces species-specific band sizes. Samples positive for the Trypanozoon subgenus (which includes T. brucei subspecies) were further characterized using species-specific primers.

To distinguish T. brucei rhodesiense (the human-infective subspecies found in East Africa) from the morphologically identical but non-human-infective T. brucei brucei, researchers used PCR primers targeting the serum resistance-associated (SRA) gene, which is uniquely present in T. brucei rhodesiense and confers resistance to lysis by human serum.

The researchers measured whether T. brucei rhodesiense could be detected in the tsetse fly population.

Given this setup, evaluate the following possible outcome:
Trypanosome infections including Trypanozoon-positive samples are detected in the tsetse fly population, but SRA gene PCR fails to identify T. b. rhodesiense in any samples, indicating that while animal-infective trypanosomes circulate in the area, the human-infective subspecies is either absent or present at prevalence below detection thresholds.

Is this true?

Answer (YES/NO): YES